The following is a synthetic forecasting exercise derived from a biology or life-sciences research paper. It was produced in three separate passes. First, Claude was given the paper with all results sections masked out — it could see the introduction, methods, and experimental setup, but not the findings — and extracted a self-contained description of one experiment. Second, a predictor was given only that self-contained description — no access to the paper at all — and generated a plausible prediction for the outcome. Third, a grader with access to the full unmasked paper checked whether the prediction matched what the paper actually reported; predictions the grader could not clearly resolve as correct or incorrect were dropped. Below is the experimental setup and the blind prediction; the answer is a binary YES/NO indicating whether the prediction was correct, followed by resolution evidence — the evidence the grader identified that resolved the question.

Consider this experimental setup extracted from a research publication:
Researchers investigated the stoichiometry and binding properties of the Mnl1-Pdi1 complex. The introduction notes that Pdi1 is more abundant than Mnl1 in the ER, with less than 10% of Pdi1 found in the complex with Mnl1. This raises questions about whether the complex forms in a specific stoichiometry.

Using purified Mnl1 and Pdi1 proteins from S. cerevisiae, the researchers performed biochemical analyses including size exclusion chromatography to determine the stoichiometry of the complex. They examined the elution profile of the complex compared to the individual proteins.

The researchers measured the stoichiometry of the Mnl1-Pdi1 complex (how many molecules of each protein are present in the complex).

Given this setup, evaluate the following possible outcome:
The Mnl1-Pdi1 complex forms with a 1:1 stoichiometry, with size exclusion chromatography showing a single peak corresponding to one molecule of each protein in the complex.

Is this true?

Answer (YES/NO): YES